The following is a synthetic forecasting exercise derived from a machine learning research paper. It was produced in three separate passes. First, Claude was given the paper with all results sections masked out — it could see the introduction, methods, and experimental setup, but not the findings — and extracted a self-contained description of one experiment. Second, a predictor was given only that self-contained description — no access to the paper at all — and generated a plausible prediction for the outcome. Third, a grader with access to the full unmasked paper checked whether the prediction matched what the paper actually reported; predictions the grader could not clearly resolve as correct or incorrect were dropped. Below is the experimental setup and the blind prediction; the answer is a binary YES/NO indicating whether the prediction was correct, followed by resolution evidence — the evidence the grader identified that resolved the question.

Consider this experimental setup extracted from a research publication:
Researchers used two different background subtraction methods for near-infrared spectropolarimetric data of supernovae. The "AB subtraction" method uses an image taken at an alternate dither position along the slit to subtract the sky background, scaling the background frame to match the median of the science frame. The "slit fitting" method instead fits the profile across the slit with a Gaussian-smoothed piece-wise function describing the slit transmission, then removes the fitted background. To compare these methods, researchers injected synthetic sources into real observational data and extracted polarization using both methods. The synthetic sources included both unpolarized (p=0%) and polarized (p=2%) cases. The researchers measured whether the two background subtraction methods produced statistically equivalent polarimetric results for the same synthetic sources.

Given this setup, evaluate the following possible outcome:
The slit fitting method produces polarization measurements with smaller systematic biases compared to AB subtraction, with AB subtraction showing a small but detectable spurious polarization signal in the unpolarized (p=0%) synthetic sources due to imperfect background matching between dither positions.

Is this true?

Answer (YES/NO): NO